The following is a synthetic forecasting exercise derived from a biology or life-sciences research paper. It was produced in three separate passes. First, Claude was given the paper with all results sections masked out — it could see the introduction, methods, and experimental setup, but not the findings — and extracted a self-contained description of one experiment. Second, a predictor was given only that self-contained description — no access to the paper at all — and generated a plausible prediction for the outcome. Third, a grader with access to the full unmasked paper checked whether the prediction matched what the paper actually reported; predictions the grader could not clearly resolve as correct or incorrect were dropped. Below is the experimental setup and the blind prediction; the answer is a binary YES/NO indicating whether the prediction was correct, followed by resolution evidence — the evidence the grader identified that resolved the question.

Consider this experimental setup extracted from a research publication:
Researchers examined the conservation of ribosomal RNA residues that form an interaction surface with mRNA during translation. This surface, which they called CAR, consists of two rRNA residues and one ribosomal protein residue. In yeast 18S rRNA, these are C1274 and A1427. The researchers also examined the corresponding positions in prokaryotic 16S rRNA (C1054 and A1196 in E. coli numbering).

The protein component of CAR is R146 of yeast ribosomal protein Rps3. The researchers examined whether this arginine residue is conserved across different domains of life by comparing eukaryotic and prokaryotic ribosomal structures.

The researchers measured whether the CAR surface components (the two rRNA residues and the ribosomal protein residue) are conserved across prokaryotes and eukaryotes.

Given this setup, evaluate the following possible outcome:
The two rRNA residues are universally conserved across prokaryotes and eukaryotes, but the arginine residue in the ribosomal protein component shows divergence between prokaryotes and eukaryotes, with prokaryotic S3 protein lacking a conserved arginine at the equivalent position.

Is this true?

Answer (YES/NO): YES